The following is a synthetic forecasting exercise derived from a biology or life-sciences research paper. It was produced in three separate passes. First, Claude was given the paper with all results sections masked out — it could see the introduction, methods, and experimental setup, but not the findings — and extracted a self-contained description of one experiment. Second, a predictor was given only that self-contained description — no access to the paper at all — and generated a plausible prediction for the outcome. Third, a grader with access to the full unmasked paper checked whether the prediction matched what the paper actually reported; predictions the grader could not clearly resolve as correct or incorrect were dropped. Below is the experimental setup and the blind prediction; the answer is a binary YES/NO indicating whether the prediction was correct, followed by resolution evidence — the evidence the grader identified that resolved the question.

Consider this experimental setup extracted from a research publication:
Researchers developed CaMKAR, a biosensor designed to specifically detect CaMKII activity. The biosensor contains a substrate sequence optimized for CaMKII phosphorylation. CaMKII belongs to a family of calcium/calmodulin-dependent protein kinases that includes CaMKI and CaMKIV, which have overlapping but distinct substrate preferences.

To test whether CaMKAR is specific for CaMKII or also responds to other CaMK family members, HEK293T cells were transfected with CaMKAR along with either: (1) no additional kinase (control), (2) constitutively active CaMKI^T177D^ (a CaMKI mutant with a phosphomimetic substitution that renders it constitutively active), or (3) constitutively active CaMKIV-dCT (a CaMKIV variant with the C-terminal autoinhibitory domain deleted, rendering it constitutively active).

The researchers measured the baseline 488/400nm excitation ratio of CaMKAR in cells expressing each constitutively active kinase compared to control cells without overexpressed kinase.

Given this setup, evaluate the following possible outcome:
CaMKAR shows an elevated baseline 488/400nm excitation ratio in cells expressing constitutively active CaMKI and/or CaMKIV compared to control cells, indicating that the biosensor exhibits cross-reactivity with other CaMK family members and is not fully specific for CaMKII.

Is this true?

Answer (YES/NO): NO